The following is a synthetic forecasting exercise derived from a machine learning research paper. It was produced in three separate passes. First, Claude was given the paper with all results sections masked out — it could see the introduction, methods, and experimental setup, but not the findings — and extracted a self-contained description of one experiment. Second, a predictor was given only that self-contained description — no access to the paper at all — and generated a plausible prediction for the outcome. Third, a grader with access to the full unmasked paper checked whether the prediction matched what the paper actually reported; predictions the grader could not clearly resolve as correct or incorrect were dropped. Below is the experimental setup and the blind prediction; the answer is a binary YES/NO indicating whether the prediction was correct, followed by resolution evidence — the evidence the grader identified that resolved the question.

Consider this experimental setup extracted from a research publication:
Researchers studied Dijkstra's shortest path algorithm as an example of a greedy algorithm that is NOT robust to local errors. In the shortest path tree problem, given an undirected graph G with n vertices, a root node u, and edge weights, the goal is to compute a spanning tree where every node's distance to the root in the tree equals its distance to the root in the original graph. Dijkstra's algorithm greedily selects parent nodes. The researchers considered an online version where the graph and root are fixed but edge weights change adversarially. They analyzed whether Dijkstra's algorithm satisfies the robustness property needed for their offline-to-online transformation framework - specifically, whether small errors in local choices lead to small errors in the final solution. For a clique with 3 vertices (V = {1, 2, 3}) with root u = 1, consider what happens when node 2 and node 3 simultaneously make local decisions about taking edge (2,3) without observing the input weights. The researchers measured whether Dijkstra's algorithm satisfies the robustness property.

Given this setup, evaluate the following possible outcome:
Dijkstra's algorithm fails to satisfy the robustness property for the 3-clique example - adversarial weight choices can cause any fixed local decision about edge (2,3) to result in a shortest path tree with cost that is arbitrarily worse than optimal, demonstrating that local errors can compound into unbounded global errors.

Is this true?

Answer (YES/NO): NO